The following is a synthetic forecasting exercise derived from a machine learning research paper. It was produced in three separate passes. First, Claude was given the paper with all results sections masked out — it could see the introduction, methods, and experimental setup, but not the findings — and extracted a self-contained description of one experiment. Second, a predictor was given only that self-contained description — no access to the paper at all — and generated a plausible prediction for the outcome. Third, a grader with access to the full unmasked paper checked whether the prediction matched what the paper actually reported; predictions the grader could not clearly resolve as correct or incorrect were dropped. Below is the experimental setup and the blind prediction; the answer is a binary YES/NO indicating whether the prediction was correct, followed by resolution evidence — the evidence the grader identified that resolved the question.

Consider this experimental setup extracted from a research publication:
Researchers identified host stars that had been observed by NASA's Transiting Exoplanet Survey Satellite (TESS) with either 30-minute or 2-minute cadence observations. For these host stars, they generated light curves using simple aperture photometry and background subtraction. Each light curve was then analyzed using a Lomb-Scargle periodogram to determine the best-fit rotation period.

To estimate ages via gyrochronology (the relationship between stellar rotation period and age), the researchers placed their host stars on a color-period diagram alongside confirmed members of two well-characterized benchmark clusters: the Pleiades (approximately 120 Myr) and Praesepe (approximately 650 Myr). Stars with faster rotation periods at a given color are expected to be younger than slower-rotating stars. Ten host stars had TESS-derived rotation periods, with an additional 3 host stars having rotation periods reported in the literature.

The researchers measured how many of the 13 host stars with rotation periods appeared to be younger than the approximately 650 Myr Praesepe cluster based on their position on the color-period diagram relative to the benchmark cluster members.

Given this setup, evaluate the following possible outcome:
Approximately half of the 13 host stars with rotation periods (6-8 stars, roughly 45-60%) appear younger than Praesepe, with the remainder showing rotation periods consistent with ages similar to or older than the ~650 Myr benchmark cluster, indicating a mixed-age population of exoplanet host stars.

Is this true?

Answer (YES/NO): NO